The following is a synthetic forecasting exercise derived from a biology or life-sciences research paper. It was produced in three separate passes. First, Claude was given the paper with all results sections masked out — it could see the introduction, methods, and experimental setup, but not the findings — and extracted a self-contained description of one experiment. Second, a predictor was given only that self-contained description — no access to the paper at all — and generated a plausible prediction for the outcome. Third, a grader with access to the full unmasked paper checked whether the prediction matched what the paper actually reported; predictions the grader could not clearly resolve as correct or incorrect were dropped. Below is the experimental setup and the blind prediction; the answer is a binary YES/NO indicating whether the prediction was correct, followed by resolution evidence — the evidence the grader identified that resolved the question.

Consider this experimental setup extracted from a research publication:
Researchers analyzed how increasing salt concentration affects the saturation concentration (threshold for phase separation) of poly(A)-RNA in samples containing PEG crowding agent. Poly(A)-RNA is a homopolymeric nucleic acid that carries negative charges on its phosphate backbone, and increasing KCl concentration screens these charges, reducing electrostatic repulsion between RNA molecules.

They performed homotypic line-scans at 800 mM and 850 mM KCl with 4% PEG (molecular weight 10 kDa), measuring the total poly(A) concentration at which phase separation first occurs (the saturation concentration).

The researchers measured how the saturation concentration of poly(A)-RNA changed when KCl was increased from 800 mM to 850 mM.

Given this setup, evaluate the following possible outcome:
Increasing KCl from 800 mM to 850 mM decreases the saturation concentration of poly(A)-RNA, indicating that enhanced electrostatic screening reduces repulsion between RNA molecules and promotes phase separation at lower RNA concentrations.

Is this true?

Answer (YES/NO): YES